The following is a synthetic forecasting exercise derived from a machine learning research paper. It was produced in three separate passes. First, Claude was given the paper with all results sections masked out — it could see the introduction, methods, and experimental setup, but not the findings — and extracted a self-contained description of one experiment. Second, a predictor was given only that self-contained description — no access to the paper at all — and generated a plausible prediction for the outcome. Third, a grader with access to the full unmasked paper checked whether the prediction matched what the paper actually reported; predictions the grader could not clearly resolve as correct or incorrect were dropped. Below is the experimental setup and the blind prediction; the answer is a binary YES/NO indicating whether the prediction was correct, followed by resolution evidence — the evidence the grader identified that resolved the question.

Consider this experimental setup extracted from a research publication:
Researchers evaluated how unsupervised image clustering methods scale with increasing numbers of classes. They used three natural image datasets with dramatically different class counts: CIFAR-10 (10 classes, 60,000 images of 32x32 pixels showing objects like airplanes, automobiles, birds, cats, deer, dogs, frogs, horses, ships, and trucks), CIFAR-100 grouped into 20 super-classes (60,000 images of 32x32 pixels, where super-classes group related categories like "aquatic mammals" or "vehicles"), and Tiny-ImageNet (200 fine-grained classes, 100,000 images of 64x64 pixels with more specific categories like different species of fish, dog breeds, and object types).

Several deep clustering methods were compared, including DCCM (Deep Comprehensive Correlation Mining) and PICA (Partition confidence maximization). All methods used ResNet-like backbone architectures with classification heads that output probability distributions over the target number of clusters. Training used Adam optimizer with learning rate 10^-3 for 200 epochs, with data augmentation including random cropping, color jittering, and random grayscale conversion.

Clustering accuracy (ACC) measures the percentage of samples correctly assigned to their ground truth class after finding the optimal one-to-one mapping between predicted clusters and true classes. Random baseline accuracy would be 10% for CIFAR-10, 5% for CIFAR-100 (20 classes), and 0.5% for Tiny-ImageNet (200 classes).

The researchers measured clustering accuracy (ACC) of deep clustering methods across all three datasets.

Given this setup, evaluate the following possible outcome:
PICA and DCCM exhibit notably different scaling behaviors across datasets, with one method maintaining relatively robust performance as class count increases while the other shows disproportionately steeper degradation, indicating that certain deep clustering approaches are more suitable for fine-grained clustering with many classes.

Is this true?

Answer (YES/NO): NO